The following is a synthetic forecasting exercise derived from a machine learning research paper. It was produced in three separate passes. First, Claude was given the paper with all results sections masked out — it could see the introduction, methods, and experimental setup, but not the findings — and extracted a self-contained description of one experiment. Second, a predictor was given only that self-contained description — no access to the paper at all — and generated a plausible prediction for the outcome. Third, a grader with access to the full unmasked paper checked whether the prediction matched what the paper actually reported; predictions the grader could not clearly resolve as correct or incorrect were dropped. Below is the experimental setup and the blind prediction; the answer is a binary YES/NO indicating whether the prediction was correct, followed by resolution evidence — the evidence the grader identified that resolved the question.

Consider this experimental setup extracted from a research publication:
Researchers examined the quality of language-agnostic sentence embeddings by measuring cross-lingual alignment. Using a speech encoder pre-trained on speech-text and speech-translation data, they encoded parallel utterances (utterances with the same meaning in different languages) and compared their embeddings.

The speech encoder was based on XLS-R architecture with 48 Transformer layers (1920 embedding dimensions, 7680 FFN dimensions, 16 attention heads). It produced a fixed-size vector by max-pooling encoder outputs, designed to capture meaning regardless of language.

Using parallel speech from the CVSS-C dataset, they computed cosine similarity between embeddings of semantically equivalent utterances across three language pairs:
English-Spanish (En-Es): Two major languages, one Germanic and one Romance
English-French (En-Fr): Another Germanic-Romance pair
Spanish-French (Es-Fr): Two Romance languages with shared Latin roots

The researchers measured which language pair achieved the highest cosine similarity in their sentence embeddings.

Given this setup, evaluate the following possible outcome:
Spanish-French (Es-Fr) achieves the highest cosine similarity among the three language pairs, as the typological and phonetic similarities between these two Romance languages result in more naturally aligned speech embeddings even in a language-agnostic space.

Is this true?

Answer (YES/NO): NO